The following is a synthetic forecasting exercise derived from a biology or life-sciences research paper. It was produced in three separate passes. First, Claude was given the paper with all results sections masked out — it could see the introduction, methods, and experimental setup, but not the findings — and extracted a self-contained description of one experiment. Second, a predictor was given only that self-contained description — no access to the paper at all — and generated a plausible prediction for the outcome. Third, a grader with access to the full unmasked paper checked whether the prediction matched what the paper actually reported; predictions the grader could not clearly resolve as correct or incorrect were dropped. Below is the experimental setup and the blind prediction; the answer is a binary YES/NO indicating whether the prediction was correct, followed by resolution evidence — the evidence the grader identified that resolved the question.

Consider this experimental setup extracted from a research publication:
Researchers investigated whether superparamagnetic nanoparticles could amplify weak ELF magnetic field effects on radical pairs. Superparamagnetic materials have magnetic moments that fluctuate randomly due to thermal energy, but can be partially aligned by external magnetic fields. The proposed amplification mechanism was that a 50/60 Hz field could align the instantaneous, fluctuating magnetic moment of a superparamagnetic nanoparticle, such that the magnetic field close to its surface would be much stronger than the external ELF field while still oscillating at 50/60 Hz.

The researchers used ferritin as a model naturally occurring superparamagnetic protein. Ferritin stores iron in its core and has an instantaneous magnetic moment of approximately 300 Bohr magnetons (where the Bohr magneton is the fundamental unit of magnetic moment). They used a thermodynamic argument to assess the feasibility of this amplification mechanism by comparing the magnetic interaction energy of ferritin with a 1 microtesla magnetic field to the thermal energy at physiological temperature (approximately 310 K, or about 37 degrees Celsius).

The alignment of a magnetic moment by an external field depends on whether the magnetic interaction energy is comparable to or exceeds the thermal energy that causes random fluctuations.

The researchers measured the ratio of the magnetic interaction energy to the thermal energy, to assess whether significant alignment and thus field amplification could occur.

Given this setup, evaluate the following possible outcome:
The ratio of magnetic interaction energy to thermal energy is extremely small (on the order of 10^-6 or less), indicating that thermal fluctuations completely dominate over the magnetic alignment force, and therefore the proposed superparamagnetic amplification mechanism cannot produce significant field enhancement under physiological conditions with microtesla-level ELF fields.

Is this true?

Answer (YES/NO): YES